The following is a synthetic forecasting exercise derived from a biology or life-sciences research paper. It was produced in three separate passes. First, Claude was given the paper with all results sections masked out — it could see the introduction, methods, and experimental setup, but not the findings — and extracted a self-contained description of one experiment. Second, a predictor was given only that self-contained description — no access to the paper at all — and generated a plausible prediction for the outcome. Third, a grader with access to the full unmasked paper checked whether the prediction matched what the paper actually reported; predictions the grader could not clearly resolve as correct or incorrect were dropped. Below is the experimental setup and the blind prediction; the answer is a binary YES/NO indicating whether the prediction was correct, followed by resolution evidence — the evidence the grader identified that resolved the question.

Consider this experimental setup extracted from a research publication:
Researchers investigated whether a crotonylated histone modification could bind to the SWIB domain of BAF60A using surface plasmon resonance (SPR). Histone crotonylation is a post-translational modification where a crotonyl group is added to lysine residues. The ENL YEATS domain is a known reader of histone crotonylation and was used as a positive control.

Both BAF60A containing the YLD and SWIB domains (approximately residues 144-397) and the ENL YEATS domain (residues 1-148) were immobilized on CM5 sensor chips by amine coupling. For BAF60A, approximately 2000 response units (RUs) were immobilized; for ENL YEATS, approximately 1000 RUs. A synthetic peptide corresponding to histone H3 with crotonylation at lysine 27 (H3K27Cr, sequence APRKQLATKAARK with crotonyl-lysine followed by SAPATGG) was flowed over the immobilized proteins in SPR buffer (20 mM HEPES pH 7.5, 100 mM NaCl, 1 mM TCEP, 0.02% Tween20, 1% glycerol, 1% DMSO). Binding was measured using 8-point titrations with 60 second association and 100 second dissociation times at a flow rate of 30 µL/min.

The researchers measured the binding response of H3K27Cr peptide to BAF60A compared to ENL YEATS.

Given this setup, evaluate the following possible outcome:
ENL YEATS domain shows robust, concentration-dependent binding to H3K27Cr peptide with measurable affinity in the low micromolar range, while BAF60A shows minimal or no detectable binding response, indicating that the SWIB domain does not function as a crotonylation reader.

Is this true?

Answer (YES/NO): NO